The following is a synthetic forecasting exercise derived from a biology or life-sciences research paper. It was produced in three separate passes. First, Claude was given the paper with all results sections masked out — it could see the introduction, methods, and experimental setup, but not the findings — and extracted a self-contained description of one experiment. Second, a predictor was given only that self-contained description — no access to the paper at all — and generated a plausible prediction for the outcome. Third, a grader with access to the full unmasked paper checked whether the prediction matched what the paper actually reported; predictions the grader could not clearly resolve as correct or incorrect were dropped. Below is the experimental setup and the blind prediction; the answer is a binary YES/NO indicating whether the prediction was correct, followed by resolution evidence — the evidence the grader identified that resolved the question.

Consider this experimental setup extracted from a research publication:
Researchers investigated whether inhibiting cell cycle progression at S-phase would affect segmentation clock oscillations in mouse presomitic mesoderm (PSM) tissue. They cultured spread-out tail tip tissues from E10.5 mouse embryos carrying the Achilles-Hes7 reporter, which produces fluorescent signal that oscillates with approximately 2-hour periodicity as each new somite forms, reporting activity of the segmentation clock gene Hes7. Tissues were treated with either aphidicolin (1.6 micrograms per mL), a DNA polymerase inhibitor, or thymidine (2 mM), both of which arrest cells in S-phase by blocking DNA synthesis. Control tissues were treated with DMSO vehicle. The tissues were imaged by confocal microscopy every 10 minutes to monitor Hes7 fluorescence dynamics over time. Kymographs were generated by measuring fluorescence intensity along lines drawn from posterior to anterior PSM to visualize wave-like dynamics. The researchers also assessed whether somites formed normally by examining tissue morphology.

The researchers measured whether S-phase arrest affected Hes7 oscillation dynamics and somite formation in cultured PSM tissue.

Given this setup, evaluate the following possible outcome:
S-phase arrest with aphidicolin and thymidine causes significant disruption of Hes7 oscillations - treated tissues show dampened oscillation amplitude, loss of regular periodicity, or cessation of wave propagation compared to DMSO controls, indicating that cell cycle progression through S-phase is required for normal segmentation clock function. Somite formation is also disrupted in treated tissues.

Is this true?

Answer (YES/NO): NO